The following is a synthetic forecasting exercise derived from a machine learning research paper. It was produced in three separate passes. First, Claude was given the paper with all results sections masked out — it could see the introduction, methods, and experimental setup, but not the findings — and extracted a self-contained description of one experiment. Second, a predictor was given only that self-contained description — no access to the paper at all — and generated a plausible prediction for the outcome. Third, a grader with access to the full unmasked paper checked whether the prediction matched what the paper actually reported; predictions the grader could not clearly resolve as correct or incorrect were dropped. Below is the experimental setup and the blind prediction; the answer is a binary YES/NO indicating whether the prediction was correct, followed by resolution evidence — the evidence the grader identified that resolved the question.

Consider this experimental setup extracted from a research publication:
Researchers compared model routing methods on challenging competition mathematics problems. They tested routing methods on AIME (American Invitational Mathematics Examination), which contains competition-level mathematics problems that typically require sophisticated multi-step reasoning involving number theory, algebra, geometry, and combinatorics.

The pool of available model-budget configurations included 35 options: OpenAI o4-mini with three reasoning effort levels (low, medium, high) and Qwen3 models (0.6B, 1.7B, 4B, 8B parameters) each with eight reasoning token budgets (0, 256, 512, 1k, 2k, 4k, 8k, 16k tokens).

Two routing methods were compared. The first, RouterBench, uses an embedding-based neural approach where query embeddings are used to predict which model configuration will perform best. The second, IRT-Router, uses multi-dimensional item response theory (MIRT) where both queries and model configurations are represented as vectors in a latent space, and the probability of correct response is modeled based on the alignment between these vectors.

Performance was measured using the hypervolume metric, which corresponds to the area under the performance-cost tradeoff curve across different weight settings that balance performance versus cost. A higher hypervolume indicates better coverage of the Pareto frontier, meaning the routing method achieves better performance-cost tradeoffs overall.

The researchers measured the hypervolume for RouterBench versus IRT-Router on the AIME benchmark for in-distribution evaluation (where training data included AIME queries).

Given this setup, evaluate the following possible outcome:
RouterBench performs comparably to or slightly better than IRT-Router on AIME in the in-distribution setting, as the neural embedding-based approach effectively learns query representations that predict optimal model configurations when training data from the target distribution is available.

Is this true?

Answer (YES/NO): NO